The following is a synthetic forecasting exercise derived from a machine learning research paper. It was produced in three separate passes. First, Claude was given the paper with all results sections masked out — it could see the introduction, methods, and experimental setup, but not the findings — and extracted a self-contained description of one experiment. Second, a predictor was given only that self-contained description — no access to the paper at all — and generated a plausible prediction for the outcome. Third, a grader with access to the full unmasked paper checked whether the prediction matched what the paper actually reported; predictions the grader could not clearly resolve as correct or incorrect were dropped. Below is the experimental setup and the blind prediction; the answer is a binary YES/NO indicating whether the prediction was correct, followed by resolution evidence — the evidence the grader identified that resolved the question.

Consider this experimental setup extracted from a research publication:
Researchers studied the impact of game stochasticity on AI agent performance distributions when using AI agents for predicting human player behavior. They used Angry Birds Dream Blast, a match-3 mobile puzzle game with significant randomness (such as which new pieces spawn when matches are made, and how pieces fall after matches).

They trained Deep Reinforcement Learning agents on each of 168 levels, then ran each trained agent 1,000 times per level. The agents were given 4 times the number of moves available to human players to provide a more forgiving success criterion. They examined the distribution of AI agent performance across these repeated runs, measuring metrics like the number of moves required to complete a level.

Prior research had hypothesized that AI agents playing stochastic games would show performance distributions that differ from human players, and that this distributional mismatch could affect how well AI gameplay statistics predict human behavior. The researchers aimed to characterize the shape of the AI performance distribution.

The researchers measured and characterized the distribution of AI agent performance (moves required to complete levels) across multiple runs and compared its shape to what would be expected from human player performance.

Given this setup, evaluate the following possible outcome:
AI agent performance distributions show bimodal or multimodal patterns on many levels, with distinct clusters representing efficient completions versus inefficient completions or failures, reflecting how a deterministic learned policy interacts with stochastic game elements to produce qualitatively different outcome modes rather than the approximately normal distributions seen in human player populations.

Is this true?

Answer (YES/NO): NO